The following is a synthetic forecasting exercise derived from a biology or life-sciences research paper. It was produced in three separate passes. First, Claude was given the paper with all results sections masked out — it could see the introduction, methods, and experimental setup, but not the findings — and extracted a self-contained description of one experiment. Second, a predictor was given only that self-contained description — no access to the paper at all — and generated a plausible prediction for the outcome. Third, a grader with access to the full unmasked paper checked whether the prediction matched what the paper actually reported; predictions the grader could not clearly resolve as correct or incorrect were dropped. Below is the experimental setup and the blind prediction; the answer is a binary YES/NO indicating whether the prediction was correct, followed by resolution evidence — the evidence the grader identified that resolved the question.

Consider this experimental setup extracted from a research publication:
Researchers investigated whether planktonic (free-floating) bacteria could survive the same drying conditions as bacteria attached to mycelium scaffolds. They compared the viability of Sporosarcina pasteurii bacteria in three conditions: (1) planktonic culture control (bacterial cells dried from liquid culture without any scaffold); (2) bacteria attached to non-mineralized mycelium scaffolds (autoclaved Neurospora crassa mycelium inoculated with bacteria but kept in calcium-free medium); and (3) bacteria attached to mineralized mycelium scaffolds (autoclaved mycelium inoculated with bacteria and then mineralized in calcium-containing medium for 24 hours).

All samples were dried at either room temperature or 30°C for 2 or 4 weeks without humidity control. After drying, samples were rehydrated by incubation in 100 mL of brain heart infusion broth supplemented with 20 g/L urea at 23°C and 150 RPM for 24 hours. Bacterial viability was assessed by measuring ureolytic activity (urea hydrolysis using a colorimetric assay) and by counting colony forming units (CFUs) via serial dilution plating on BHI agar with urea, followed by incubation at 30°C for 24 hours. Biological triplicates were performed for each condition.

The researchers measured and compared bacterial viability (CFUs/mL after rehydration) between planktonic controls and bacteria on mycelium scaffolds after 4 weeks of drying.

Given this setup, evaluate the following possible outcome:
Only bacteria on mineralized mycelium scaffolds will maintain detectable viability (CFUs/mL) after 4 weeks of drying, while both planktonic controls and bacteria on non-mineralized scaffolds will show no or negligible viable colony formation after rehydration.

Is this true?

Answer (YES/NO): NO